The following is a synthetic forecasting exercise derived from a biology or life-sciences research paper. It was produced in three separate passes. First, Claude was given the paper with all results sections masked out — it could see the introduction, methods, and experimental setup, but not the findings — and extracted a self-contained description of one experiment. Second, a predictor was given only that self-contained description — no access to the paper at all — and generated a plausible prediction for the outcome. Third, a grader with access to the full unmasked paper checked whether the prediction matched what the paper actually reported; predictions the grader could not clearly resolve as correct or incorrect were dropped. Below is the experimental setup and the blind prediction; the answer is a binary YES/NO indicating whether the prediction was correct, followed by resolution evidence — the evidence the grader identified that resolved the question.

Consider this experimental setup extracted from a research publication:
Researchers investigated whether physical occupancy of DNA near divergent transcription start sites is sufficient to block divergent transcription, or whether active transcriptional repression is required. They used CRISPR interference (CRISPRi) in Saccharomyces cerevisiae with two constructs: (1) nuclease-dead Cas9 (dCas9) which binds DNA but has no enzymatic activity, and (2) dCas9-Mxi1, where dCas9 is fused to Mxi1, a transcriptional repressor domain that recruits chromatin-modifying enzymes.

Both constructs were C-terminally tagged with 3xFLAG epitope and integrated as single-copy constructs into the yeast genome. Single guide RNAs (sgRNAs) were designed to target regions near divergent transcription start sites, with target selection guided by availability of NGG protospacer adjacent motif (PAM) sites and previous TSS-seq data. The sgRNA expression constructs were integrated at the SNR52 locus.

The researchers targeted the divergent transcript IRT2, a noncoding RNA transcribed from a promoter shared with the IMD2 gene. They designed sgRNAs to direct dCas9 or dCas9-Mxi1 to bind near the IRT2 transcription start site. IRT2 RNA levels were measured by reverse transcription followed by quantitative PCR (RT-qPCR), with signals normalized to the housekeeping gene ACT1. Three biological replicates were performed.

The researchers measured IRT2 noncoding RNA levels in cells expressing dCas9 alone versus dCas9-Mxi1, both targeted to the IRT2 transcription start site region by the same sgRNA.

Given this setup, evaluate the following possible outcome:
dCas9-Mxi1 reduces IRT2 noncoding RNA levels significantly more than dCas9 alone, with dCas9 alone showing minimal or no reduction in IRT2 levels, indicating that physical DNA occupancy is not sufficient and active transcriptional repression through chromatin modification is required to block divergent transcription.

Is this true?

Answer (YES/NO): NO